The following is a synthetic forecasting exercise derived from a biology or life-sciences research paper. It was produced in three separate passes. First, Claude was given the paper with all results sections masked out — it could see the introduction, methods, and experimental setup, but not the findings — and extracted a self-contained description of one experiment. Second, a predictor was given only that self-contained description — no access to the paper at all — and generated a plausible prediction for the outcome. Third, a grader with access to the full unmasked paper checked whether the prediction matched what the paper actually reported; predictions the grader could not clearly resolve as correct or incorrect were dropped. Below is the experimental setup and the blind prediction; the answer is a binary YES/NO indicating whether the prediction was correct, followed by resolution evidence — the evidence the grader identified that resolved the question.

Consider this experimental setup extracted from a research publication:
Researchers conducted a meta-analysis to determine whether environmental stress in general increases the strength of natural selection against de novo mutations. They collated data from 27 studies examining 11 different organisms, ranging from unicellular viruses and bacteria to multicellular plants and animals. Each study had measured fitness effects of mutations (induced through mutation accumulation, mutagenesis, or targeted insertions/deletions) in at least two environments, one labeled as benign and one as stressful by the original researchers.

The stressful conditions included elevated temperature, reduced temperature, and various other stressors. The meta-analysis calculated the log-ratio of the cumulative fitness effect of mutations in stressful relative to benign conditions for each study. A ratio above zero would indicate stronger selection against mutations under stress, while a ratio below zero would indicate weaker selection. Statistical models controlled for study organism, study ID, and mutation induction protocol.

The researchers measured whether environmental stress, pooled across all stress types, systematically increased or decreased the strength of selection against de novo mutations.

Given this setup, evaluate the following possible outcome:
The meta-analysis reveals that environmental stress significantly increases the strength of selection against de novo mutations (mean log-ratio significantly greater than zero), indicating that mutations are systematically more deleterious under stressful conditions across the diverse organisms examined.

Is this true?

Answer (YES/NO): NO